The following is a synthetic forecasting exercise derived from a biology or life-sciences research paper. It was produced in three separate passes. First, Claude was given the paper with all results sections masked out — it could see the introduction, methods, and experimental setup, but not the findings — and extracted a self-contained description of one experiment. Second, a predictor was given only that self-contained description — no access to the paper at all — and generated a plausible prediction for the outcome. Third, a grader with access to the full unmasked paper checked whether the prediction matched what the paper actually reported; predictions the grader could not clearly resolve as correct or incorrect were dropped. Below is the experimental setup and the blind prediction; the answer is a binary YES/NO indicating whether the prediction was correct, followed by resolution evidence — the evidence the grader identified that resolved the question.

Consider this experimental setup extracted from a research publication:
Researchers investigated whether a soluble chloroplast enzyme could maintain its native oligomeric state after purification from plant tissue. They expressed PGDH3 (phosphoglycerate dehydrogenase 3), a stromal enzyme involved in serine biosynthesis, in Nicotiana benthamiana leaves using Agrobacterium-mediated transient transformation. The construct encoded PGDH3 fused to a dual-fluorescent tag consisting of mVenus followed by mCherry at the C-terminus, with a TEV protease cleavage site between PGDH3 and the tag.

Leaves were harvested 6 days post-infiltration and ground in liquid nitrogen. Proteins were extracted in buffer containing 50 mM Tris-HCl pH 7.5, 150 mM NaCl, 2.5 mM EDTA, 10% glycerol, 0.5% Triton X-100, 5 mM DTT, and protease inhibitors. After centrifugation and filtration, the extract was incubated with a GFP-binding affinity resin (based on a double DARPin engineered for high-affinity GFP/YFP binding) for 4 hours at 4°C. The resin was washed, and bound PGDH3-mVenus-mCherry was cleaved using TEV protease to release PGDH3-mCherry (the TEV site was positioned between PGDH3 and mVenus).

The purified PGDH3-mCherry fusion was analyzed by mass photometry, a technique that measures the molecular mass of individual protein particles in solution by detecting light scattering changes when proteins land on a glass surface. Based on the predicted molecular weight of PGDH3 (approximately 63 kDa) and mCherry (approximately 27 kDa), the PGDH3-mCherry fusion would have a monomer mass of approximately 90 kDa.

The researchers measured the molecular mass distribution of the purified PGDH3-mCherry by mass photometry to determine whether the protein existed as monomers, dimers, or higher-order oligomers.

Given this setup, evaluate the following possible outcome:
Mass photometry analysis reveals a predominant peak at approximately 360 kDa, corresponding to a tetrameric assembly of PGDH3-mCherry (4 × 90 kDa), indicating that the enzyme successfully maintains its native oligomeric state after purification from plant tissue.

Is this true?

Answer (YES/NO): NO